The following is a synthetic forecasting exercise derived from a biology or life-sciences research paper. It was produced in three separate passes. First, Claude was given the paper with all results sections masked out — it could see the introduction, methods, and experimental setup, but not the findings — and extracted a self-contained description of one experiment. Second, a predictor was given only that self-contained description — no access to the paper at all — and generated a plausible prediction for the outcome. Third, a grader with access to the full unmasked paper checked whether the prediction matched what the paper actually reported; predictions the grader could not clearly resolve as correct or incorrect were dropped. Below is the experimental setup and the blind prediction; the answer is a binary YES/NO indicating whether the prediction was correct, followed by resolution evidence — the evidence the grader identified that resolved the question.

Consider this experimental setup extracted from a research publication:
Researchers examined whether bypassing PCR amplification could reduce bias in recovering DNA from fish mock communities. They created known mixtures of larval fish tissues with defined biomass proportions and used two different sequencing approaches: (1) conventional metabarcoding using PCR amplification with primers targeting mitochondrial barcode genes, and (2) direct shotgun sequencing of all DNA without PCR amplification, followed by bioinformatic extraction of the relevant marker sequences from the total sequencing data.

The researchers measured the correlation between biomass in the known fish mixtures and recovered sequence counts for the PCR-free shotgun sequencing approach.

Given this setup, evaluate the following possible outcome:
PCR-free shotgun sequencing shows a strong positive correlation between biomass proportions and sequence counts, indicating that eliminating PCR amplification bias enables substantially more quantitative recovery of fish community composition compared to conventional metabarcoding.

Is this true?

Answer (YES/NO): YES